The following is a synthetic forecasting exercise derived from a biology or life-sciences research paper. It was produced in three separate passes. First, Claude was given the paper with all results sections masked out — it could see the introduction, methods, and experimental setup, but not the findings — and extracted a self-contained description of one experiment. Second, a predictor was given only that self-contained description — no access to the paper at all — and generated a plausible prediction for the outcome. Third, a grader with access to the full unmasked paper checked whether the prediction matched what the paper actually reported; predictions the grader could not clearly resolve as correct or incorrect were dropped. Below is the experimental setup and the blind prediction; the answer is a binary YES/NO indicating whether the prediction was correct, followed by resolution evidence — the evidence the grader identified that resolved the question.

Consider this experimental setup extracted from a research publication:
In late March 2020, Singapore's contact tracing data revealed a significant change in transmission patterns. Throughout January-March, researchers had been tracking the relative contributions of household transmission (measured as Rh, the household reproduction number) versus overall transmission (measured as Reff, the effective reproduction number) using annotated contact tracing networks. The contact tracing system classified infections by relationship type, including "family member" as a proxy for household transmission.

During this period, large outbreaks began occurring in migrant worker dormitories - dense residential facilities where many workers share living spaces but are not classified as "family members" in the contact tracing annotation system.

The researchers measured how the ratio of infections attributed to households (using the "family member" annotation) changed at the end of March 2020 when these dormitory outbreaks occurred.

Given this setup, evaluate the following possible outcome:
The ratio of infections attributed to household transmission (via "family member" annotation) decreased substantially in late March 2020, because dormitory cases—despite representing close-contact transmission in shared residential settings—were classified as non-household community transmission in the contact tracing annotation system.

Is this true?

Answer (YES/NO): YES